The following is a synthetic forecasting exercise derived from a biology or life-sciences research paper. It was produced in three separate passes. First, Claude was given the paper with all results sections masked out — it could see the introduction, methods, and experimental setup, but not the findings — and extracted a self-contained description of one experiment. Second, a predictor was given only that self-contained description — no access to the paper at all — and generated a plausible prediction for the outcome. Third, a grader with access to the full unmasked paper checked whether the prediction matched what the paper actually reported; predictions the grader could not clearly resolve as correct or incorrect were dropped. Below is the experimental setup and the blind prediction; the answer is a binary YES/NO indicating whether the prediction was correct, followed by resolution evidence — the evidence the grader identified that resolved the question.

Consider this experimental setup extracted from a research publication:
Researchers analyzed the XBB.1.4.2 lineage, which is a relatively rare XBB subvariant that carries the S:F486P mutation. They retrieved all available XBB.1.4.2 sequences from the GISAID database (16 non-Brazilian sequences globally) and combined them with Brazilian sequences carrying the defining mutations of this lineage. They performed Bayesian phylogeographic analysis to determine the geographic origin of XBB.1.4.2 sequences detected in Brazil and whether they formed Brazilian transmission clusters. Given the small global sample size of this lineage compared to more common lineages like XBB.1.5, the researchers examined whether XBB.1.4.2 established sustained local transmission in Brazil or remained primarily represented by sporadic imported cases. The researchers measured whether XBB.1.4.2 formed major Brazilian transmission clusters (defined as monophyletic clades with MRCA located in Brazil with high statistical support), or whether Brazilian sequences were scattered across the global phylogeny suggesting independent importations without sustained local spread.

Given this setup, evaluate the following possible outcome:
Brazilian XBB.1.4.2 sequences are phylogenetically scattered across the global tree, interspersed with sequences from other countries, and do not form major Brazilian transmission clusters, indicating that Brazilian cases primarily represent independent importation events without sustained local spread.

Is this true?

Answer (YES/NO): NO